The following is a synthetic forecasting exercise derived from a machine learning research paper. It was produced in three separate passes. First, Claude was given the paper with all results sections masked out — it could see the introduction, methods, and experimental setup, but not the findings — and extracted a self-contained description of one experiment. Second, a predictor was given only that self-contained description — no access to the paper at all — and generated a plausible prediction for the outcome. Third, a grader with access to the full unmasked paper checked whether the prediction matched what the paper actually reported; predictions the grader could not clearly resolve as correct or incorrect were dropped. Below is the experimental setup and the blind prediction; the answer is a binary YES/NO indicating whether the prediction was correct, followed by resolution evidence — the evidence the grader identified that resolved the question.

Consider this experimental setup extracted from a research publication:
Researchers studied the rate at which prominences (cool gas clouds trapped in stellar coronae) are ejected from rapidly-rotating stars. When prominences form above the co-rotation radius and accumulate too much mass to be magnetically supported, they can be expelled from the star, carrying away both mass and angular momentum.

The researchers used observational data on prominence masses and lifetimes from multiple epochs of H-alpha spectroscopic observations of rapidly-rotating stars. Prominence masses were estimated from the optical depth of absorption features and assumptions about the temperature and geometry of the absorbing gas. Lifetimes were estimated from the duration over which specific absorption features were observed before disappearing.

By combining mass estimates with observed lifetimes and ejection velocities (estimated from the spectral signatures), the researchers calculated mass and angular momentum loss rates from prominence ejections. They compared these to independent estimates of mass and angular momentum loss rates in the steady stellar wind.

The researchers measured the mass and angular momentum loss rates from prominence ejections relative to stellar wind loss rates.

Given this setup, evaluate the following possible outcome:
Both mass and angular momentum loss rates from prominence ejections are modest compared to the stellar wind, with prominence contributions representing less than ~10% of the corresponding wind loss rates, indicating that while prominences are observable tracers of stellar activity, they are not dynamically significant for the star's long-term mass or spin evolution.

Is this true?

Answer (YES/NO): NO